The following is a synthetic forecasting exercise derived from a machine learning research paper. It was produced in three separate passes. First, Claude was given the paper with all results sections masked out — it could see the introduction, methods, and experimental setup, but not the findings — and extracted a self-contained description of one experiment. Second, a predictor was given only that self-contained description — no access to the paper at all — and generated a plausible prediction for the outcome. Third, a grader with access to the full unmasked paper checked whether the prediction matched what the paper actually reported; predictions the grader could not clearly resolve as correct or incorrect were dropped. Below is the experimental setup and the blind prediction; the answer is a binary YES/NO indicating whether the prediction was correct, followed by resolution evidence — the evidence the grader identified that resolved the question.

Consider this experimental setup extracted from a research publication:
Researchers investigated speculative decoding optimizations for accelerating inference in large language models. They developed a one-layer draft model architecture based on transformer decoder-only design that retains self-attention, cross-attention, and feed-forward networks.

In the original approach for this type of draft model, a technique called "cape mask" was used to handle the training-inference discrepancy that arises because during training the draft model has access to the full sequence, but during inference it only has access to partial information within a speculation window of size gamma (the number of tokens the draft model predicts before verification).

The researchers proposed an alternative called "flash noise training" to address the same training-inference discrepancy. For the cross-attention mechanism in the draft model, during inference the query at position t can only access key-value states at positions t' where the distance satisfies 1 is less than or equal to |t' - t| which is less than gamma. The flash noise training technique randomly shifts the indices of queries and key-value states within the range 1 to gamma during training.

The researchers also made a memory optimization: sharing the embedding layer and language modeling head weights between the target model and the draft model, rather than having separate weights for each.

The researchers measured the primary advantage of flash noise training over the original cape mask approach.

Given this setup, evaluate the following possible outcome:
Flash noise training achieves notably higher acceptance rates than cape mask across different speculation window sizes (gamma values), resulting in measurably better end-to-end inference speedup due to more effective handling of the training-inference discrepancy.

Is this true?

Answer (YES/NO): NO